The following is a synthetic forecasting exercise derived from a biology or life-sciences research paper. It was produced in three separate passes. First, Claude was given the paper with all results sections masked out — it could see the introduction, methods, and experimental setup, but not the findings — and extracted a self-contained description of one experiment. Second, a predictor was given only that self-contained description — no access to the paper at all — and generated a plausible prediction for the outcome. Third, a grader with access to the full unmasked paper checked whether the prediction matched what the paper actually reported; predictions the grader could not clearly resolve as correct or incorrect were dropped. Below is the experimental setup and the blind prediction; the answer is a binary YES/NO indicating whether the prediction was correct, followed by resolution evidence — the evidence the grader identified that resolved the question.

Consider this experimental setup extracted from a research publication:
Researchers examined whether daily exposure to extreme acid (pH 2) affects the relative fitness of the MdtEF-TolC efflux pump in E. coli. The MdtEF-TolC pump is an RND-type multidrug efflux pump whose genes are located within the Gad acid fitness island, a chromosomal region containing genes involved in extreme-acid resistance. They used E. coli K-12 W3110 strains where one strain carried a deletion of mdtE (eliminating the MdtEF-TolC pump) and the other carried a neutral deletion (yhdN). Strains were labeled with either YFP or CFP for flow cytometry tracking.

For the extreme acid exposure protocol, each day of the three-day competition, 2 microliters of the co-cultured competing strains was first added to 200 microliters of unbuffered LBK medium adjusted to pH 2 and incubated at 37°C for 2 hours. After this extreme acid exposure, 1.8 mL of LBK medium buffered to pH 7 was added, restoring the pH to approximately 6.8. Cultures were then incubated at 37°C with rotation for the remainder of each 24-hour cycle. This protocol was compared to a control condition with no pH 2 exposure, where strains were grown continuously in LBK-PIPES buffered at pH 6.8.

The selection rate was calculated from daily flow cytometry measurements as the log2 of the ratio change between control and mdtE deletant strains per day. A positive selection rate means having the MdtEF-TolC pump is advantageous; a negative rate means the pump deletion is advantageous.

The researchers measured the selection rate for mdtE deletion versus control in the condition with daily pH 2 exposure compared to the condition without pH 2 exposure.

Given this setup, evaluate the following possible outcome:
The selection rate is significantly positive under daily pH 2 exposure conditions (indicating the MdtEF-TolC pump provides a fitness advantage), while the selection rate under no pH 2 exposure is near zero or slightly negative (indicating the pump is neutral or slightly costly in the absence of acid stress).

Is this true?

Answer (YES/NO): NO